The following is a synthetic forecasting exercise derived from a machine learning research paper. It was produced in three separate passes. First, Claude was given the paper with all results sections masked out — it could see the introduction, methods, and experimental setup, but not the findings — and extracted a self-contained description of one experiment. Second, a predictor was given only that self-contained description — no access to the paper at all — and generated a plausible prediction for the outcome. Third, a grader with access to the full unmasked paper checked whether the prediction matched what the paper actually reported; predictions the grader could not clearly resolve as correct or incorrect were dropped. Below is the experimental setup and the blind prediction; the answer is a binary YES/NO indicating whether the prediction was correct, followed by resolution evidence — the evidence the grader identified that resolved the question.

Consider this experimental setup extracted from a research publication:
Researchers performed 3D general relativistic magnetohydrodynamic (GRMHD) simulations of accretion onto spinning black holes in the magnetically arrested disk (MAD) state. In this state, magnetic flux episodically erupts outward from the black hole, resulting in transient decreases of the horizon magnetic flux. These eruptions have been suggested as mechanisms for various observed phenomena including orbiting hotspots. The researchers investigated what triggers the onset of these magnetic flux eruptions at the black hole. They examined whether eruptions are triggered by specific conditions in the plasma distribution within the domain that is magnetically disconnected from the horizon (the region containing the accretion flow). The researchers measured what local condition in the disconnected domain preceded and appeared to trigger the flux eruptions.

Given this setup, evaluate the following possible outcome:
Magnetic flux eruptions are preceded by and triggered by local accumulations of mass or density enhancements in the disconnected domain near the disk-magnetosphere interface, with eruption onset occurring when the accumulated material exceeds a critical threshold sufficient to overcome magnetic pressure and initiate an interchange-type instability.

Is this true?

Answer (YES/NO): NO